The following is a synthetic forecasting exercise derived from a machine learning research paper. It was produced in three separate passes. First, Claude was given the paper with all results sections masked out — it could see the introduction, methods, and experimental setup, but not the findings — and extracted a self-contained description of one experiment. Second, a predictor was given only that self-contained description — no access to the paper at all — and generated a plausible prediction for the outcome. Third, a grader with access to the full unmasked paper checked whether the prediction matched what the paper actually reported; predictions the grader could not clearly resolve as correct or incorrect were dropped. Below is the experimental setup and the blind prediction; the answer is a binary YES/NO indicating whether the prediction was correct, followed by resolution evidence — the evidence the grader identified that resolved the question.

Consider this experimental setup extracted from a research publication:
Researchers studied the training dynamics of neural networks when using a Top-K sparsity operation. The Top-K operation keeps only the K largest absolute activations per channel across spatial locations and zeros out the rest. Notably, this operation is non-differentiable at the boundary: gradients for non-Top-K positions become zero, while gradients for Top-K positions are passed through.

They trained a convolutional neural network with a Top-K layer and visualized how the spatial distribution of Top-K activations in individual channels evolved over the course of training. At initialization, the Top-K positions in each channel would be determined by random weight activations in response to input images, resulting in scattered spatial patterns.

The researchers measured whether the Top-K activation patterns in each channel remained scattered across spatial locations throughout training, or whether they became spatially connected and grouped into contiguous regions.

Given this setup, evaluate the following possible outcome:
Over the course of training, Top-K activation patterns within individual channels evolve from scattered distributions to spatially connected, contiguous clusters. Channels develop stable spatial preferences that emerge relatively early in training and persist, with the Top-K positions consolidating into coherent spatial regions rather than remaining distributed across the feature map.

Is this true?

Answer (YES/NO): NO